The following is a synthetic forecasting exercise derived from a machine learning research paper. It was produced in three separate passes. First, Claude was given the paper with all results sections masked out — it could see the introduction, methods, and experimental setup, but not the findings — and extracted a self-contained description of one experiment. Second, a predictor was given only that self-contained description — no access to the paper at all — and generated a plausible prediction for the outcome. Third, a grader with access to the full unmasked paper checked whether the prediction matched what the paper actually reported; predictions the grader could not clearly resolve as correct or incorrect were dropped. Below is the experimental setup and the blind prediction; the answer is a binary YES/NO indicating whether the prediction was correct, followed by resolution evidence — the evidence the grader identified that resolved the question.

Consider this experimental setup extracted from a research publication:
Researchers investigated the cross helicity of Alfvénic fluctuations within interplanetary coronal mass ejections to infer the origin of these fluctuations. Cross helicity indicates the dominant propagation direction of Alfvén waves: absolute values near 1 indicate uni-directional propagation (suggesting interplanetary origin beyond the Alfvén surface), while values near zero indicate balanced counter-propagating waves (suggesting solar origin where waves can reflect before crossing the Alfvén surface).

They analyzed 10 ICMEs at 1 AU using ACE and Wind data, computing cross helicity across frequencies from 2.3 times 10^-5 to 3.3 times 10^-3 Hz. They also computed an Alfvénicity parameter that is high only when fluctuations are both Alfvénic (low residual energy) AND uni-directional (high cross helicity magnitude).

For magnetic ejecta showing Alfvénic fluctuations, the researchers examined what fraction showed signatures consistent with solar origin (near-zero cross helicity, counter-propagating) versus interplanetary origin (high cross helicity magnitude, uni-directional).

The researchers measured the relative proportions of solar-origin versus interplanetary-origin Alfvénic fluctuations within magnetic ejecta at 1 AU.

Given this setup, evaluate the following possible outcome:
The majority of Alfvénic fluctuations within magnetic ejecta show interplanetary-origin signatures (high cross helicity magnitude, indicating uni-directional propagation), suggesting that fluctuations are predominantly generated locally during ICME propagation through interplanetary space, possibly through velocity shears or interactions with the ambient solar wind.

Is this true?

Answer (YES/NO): NO